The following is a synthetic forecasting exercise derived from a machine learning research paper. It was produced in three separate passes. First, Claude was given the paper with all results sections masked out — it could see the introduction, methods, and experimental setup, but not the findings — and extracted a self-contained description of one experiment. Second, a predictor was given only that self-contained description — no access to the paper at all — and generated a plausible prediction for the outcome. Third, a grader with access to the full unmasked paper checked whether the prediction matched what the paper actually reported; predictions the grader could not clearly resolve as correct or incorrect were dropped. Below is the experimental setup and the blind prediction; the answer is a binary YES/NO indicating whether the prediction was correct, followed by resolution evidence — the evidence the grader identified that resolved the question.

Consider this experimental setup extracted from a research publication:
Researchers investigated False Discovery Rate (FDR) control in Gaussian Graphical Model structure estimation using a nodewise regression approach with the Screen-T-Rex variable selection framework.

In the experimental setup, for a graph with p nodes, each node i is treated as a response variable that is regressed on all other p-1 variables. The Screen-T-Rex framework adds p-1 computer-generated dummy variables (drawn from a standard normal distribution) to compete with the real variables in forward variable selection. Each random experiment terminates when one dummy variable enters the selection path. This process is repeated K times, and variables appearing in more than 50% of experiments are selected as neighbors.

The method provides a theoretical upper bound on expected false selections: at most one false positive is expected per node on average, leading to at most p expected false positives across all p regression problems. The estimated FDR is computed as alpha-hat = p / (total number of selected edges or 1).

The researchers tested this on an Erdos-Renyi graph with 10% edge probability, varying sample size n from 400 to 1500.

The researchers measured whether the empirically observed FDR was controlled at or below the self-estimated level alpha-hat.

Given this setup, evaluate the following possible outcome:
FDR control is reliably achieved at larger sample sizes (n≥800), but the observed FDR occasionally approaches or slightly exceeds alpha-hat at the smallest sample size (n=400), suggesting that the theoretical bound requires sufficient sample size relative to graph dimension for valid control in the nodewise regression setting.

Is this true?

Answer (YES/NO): NO